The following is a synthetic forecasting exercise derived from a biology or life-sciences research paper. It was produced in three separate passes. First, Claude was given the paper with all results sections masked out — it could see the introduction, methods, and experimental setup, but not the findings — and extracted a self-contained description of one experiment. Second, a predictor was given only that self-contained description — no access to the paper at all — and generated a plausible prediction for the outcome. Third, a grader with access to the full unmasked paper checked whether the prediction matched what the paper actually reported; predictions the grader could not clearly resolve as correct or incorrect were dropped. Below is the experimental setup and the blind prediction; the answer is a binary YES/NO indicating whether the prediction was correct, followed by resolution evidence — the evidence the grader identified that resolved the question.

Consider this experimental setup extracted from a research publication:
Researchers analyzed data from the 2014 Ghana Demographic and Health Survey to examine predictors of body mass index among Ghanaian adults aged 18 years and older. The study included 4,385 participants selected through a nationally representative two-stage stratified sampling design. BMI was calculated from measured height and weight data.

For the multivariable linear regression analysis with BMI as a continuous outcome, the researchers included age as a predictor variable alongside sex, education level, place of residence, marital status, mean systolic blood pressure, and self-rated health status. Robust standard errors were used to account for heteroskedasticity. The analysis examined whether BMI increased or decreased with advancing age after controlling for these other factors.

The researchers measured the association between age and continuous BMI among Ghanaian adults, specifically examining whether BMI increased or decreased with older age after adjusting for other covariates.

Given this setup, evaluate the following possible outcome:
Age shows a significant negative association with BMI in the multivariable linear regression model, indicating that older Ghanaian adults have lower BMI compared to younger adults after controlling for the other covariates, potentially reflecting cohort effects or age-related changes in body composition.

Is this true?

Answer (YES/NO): YES